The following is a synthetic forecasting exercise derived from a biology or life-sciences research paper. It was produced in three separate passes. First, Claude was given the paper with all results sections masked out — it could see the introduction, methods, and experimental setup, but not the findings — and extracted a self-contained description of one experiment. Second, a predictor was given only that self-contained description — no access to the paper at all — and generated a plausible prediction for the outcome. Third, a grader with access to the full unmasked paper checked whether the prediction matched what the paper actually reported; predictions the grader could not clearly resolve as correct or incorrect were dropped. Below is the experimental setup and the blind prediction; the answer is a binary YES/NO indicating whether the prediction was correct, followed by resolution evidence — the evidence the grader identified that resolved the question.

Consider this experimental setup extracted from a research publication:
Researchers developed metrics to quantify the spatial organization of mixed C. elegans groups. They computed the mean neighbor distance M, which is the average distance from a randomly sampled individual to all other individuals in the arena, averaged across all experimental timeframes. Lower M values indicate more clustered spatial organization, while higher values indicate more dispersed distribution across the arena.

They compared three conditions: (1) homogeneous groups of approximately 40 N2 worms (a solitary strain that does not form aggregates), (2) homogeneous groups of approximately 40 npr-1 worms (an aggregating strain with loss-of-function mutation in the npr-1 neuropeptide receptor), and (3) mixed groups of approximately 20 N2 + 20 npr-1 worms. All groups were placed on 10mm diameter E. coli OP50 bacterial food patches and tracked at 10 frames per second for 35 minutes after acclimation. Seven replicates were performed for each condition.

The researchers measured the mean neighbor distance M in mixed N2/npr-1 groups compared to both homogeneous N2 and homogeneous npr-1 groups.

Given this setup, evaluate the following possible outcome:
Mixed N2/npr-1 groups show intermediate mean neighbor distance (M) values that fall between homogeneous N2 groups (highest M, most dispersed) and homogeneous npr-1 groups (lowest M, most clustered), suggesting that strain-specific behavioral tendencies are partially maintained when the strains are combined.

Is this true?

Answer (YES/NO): YES